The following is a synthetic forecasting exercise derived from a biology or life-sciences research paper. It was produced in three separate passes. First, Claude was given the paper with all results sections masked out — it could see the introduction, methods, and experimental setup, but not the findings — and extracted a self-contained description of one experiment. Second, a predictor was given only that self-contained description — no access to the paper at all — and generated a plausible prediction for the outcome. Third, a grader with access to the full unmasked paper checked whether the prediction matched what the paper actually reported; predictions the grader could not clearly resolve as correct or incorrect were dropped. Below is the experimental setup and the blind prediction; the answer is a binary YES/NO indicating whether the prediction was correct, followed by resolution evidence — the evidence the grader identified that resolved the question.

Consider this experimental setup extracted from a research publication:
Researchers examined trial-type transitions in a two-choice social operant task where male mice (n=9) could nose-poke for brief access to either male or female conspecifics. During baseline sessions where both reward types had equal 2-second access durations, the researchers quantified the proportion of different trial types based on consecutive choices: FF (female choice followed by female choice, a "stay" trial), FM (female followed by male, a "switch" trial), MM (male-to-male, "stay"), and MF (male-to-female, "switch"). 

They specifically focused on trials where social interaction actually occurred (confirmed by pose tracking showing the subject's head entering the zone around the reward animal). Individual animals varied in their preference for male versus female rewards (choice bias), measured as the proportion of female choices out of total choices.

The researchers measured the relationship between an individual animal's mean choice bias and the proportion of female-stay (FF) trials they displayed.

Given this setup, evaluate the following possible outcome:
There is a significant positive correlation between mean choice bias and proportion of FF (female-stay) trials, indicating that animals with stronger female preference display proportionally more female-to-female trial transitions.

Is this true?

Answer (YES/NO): YES